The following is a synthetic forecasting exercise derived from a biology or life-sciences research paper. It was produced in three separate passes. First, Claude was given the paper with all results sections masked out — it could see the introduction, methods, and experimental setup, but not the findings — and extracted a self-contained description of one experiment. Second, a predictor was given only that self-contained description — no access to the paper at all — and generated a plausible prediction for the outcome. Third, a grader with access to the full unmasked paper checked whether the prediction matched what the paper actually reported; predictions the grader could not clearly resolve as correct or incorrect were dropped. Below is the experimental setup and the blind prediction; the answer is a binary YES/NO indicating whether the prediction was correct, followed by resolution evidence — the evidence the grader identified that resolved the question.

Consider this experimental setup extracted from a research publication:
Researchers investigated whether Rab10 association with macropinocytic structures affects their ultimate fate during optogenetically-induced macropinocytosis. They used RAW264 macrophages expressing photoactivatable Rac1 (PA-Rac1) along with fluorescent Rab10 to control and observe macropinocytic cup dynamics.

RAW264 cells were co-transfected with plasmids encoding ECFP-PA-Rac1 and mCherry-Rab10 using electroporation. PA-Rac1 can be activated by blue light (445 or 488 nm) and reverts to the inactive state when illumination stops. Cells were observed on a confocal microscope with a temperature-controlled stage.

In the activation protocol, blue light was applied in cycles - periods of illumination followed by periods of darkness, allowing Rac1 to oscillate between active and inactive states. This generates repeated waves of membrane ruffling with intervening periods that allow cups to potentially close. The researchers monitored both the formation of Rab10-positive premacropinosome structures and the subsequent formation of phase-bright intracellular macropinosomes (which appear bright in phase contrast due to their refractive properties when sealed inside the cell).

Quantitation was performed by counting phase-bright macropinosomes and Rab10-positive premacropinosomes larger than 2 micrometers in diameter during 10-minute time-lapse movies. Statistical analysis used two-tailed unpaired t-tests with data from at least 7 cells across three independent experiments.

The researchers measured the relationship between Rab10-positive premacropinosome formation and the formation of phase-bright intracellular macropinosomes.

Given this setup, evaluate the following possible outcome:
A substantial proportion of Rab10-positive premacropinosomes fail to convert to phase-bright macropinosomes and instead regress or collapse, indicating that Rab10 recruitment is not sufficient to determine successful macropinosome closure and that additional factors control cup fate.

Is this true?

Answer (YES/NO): YES